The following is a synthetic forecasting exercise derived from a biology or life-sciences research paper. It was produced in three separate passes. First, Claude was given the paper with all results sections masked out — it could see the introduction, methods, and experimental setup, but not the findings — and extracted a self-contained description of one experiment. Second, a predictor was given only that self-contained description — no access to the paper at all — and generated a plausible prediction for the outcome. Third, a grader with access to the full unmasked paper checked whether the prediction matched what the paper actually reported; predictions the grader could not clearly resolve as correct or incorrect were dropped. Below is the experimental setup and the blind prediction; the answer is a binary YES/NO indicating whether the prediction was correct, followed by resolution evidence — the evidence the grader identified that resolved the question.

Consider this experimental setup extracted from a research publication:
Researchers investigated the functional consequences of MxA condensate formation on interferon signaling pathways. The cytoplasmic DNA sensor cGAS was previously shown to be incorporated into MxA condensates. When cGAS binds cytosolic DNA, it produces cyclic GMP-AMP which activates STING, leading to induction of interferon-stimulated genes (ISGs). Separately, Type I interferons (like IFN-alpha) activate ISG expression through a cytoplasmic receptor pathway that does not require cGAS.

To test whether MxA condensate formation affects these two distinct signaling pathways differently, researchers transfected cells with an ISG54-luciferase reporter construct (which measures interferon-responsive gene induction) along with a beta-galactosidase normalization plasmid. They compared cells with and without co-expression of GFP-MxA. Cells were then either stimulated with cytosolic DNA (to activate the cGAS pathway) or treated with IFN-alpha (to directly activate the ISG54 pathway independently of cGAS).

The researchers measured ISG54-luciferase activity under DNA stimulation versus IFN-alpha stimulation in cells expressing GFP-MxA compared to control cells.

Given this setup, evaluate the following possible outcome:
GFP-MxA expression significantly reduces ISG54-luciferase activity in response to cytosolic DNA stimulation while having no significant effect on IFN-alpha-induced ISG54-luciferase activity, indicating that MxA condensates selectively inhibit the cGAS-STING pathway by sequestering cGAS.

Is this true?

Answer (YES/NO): NO